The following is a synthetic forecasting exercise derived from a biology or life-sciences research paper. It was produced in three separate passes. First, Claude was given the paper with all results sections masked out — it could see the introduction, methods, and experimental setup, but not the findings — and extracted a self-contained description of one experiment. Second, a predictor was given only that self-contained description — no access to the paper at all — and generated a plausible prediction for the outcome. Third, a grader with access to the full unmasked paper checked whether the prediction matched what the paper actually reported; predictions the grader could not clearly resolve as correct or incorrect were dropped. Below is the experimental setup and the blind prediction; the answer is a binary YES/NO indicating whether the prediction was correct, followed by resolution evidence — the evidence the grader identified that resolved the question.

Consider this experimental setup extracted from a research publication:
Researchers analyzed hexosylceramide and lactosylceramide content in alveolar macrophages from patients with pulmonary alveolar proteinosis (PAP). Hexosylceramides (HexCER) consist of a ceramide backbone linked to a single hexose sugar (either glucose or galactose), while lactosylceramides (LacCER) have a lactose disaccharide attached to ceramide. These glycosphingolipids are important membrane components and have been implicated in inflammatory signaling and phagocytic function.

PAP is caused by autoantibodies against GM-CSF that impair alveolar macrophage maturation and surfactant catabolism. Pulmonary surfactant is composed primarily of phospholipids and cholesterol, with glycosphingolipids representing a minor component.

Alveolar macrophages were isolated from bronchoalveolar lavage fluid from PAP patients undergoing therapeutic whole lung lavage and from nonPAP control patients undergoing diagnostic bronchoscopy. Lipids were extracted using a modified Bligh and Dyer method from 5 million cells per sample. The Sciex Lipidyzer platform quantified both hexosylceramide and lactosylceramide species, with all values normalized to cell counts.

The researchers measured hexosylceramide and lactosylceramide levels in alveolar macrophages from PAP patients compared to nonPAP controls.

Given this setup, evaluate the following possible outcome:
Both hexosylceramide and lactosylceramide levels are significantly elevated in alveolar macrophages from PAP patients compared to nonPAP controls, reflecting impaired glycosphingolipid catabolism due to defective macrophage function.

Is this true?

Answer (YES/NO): NO